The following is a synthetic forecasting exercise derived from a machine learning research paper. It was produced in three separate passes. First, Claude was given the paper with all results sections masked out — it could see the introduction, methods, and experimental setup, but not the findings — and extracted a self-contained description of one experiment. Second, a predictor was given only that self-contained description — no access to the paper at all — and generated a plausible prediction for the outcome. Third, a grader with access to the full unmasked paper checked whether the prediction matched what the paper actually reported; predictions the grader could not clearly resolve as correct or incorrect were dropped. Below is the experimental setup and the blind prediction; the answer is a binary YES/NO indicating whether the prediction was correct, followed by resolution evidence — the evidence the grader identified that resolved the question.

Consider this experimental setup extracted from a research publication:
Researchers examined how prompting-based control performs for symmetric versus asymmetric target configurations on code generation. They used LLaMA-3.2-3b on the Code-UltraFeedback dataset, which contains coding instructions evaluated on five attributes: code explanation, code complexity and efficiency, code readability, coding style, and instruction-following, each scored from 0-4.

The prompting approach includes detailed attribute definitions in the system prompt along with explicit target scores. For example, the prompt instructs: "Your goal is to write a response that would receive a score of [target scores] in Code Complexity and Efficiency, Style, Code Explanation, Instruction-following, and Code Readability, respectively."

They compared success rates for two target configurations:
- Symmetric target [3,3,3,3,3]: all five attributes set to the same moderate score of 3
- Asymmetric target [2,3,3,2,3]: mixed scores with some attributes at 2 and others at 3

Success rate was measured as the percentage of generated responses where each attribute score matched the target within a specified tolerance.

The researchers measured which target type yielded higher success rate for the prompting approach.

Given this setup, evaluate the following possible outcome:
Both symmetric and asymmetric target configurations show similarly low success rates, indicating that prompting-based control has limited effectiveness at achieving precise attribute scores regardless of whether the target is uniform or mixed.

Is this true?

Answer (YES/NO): NO